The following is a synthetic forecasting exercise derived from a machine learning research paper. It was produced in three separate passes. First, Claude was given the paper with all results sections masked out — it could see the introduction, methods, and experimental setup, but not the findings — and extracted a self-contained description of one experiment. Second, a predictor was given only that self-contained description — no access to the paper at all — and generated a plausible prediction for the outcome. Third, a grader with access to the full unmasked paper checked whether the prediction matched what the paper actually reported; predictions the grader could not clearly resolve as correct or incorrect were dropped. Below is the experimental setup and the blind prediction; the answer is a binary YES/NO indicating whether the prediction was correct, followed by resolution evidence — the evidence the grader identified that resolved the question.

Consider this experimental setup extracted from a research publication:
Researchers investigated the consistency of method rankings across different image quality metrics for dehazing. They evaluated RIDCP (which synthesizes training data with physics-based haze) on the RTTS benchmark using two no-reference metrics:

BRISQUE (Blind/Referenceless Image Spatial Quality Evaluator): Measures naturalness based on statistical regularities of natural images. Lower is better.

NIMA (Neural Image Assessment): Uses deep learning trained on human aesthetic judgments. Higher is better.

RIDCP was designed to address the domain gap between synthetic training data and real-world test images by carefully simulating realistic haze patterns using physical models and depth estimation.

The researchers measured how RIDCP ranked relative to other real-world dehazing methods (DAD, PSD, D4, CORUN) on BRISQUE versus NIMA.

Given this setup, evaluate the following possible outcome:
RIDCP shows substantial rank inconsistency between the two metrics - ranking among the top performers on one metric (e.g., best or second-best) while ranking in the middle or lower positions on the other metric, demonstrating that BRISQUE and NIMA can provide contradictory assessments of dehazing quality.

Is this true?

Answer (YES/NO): NO